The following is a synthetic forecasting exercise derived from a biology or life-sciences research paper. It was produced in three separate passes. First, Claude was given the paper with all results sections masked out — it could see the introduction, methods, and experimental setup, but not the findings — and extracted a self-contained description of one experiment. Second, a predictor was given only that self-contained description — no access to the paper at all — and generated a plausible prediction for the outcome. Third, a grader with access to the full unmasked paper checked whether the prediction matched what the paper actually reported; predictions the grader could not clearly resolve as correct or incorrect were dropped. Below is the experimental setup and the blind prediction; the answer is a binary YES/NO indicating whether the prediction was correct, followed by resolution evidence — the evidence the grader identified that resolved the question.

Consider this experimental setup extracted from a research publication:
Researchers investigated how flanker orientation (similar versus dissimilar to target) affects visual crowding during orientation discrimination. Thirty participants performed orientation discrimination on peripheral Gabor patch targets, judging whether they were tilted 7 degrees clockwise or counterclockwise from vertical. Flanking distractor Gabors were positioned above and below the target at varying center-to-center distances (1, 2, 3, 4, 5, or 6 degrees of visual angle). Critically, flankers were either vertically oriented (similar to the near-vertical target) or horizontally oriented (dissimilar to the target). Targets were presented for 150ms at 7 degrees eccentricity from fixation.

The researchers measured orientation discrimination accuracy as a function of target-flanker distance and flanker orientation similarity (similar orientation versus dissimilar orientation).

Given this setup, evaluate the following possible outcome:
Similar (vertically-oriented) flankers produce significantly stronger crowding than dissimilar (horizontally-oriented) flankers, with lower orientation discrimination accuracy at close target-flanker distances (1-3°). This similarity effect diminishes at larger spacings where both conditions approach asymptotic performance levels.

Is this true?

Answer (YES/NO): YES